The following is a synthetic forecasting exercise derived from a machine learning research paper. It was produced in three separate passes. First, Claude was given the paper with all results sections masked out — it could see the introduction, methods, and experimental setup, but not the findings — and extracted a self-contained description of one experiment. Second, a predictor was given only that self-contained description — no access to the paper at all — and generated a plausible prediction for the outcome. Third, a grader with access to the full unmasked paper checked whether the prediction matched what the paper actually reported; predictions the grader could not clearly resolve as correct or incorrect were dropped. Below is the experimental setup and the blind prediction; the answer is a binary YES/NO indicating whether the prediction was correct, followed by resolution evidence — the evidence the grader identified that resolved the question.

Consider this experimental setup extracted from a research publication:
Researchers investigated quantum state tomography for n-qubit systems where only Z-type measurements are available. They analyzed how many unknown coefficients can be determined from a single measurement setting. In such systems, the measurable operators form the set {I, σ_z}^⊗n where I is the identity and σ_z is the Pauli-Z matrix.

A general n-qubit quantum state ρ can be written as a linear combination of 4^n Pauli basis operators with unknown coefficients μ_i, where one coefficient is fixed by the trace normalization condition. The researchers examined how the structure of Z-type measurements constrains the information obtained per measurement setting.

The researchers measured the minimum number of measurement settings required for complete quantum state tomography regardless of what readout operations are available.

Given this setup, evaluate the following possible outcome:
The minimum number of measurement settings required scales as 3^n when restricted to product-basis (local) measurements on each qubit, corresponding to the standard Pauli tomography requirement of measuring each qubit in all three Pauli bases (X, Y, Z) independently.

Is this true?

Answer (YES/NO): YES